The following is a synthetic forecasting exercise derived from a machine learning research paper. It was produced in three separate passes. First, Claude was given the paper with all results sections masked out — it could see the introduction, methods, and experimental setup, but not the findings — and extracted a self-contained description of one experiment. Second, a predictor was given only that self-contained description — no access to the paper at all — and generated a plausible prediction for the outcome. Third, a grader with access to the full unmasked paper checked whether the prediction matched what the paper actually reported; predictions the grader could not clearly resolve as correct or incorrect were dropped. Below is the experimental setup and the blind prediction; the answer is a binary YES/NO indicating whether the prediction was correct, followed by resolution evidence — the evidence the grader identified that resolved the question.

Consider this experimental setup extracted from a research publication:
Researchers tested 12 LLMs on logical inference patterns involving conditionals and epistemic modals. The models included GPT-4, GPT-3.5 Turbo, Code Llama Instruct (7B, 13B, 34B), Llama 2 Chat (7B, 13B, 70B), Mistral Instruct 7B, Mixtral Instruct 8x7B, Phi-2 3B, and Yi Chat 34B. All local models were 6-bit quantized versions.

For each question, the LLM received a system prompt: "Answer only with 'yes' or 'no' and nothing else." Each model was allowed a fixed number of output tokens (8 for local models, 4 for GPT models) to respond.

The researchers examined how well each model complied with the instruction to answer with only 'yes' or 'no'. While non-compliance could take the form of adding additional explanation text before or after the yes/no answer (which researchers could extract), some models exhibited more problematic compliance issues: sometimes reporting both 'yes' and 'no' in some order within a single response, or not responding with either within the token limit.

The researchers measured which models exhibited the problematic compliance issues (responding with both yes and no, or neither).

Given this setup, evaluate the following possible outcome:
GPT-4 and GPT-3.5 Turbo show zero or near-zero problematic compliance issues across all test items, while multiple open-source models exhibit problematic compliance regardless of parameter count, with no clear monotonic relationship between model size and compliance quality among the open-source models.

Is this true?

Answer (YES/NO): YES